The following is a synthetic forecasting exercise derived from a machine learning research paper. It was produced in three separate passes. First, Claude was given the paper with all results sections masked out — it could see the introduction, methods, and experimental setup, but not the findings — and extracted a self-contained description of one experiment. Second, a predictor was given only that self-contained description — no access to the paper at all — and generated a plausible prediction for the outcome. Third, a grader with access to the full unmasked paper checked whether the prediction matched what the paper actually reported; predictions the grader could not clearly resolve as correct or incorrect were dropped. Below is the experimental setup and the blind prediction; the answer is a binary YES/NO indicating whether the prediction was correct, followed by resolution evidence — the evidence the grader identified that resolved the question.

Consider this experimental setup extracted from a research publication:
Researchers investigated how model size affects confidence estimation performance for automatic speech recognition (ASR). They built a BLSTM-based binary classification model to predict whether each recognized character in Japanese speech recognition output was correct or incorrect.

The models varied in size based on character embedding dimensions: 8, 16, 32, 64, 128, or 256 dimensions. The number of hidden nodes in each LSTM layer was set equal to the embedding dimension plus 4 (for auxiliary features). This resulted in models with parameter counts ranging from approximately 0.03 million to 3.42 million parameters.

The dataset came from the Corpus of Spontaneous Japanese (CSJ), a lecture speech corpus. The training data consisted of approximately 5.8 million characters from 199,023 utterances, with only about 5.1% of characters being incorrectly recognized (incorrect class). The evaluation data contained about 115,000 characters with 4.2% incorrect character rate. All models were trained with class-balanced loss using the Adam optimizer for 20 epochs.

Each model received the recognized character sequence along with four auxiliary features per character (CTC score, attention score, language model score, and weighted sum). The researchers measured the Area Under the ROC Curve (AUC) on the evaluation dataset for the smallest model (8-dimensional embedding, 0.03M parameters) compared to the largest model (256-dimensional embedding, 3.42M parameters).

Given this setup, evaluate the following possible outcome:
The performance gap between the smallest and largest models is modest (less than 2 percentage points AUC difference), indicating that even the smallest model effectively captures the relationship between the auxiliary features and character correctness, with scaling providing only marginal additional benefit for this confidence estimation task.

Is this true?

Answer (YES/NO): NO